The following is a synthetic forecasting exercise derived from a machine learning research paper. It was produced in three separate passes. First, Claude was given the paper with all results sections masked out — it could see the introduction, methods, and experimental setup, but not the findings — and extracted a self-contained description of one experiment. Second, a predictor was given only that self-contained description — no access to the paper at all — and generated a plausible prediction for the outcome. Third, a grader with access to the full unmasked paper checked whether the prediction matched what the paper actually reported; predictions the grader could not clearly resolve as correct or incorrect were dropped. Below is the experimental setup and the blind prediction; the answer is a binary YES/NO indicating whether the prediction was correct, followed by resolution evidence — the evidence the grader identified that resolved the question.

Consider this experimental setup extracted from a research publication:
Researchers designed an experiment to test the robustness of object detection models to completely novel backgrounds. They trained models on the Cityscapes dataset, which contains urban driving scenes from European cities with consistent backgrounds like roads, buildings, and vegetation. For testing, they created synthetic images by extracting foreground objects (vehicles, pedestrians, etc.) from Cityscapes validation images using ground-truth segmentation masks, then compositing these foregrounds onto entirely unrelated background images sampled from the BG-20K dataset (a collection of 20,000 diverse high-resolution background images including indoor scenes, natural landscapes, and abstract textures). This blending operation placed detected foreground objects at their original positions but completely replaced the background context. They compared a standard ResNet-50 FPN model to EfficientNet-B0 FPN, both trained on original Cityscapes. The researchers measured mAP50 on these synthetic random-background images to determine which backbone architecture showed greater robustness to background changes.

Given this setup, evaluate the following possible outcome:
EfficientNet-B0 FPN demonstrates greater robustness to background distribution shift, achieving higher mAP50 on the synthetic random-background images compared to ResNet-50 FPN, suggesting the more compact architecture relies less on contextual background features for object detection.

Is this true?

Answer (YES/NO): NO